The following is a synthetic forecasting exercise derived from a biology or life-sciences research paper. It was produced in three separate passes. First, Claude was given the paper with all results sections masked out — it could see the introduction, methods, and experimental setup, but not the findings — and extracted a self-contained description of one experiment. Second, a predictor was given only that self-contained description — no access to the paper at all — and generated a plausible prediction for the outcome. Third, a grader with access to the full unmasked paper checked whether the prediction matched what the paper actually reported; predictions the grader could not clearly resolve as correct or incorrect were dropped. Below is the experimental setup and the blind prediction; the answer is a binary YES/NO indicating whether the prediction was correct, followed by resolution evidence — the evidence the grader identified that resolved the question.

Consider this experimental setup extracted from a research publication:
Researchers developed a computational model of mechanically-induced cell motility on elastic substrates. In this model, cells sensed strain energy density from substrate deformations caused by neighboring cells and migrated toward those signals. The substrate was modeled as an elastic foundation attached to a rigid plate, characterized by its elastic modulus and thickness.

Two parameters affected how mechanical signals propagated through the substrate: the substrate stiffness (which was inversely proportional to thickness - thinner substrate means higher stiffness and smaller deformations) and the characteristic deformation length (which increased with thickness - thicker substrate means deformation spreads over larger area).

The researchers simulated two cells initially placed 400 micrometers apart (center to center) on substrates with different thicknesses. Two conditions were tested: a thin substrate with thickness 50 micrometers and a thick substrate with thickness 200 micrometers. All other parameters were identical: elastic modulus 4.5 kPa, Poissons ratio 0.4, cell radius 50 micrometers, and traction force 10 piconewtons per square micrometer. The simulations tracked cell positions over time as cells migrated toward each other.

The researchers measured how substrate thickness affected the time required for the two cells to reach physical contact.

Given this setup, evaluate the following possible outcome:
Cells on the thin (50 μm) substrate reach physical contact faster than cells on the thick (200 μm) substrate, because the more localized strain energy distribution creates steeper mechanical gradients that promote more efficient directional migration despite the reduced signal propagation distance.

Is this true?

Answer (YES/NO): YES